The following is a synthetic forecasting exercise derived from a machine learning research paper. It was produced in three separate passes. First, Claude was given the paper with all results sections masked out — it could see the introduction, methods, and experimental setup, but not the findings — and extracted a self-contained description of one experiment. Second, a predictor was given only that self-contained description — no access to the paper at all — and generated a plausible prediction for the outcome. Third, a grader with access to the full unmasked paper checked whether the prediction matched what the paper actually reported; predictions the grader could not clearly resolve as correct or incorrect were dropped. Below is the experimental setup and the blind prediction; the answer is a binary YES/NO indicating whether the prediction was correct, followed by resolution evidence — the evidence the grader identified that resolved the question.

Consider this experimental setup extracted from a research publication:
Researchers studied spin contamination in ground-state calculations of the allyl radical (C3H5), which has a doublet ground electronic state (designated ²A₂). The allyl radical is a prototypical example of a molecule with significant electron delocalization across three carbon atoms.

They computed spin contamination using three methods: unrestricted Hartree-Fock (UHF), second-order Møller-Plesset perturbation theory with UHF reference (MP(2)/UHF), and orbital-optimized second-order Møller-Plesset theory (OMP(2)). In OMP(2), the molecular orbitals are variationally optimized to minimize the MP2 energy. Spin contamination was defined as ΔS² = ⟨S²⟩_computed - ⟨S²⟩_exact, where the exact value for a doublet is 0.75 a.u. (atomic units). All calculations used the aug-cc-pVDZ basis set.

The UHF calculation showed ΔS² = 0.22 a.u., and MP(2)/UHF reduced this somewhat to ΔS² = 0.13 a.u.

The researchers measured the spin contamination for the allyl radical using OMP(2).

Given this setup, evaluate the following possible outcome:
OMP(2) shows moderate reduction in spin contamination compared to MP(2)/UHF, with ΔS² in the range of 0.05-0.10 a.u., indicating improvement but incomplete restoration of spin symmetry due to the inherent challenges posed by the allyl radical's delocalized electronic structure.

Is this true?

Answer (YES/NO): NO